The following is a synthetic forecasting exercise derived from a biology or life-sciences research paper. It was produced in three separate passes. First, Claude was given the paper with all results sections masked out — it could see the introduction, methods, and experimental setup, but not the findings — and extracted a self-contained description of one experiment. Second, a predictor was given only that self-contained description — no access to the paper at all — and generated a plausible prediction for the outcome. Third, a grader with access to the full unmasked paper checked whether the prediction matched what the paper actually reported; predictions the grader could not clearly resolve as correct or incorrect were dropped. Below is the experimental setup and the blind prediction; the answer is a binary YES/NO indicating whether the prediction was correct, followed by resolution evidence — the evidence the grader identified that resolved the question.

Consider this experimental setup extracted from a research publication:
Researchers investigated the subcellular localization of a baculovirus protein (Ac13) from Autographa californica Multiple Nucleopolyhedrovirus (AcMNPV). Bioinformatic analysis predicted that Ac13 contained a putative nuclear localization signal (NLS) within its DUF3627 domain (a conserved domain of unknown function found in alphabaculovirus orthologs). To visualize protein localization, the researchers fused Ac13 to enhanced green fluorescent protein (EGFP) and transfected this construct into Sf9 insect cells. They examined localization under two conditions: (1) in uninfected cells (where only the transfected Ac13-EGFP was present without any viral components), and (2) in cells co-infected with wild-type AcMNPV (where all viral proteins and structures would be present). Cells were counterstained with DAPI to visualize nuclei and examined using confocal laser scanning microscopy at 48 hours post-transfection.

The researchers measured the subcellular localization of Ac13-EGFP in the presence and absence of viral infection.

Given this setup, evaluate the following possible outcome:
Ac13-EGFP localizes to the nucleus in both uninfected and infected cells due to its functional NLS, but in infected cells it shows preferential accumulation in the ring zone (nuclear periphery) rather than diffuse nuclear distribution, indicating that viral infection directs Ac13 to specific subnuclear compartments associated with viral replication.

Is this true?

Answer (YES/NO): NO